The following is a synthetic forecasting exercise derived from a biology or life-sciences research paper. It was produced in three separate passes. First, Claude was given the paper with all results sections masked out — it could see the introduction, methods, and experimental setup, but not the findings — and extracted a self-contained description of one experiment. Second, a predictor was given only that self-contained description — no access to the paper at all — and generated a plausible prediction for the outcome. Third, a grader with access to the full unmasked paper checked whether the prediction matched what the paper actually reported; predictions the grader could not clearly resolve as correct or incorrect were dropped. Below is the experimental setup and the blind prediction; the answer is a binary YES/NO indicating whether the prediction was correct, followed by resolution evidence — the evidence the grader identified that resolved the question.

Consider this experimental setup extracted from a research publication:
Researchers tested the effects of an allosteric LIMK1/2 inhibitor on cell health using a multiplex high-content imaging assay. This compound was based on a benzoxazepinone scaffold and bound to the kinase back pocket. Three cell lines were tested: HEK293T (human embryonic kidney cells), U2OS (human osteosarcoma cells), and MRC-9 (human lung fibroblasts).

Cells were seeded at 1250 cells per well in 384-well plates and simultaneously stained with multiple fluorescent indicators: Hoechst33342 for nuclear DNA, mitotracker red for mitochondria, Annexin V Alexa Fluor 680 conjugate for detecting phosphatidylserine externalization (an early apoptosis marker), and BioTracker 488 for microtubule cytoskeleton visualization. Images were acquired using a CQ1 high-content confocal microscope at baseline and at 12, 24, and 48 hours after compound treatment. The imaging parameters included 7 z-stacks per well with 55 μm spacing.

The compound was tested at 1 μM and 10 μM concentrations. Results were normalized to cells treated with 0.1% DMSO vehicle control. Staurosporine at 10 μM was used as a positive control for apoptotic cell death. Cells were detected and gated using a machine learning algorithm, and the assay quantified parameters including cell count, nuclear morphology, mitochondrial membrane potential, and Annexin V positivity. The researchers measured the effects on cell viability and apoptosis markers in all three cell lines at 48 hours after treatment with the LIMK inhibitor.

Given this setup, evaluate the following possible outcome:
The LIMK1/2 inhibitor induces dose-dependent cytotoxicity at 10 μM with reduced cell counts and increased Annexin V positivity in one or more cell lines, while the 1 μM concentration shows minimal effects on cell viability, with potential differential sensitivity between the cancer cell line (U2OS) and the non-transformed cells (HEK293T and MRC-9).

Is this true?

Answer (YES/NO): NO